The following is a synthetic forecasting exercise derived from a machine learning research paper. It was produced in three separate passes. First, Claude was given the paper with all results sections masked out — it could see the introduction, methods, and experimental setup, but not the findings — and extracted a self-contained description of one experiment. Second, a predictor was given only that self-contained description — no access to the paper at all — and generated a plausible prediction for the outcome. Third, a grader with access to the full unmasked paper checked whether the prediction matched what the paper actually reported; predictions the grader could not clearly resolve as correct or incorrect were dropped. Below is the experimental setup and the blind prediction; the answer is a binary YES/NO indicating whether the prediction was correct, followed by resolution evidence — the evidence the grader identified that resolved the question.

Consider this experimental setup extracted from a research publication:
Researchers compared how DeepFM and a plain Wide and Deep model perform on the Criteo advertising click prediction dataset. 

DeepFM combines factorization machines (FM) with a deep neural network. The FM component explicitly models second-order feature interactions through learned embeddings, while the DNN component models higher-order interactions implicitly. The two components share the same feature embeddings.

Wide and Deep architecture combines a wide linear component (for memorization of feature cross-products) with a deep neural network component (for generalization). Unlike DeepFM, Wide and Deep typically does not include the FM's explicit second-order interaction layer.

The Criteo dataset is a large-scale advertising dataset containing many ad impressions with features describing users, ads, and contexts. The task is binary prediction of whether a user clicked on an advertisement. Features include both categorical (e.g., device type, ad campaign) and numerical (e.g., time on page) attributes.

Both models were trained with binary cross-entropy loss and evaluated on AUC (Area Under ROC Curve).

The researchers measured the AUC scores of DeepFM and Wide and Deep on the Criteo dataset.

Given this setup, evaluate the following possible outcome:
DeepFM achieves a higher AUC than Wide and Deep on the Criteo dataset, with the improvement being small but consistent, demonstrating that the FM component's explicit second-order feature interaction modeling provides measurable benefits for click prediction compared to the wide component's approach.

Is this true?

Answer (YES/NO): YES